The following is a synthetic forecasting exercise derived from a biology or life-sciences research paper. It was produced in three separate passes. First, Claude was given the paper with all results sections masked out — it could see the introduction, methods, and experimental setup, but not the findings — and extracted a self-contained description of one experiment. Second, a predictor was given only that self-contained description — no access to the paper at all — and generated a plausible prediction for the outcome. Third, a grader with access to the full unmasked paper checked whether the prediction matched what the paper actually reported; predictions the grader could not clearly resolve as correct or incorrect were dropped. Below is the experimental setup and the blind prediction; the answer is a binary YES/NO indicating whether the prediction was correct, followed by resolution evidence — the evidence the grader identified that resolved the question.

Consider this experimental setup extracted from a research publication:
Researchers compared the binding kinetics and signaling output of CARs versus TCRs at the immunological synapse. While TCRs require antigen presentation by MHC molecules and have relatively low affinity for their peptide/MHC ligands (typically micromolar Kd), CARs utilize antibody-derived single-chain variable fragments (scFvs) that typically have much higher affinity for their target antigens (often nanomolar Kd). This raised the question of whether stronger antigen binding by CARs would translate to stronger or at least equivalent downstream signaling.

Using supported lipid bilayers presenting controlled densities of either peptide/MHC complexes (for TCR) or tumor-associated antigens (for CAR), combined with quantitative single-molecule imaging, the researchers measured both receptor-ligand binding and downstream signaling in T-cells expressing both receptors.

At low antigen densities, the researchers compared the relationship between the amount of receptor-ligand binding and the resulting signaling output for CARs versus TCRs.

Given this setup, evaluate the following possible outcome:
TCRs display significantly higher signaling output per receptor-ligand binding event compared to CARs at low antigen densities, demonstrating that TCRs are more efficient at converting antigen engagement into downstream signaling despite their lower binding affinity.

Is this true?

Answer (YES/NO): YES